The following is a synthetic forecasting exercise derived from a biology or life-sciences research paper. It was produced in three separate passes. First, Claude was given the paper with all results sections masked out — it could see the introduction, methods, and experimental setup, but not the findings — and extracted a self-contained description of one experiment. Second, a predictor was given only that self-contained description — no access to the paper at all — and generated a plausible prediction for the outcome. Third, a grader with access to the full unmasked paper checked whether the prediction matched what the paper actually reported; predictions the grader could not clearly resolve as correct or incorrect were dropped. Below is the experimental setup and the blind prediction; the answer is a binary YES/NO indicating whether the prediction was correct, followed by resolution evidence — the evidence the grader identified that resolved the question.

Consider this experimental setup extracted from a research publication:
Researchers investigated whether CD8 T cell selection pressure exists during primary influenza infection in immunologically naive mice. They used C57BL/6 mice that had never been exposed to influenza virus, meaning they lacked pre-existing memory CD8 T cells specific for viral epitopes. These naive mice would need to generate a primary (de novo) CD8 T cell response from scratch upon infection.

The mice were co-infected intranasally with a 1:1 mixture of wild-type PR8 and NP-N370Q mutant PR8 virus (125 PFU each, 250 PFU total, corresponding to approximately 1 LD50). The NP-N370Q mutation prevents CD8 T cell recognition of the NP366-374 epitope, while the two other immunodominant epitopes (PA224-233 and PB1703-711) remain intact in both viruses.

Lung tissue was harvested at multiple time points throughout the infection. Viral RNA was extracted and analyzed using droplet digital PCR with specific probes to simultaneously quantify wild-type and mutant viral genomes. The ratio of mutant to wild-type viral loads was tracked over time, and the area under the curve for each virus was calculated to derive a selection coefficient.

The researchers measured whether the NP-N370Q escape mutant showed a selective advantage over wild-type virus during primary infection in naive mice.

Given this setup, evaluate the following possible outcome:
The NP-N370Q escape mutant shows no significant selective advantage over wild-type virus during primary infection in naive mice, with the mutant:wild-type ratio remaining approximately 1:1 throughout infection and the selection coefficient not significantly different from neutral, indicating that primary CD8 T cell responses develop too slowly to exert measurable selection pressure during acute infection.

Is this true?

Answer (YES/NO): NO